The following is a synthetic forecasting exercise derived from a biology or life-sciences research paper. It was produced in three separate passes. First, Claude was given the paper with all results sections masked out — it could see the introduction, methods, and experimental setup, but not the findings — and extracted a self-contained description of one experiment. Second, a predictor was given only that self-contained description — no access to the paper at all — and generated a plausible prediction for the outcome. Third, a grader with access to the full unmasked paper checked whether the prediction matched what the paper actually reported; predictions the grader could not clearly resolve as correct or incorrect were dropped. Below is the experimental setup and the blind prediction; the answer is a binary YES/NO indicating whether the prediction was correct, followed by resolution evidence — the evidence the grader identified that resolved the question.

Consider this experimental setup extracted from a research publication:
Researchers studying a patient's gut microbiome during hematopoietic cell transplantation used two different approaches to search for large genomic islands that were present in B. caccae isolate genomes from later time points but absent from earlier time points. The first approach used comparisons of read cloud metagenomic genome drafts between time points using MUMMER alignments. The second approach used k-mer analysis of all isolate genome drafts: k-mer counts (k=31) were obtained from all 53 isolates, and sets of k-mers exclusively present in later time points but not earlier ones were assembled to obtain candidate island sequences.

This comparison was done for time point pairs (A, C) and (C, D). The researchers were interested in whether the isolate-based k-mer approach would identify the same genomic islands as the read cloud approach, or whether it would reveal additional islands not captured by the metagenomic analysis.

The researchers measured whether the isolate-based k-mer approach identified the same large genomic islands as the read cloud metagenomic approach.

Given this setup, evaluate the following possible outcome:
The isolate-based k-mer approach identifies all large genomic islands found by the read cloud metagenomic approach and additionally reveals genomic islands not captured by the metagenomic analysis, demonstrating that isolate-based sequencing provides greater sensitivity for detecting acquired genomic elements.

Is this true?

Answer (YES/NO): NO